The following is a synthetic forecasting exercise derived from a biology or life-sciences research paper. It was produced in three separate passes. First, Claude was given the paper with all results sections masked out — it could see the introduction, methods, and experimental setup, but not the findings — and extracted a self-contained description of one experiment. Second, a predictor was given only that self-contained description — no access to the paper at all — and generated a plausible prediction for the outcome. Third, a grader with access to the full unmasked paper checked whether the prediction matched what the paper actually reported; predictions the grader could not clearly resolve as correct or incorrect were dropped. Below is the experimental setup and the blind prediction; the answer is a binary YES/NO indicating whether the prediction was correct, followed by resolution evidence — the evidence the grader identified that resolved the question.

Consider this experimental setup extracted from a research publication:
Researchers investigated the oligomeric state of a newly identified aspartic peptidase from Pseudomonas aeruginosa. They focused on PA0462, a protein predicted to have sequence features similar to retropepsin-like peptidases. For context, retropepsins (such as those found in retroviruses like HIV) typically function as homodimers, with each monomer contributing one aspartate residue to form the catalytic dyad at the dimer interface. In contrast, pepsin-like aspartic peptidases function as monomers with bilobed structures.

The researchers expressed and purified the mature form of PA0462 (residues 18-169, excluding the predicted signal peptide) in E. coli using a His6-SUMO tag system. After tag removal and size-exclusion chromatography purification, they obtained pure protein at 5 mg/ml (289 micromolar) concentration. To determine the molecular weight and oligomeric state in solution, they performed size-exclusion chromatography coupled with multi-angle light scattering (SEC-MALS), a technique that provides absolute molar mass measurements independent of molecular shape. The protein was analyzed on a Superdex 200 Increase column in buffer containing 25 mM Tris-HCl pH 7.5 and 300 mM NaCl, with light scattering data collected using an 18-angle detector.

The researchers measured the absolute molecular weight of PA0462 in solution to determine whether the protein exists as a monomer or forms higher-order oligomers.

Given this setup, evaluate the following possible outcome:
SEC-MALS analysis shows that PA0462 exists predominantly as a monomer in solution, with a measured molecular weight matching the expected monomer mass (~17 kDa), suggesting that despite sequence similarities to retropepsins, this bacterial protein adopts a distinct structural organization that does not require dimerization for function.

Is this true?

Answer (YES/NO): NO